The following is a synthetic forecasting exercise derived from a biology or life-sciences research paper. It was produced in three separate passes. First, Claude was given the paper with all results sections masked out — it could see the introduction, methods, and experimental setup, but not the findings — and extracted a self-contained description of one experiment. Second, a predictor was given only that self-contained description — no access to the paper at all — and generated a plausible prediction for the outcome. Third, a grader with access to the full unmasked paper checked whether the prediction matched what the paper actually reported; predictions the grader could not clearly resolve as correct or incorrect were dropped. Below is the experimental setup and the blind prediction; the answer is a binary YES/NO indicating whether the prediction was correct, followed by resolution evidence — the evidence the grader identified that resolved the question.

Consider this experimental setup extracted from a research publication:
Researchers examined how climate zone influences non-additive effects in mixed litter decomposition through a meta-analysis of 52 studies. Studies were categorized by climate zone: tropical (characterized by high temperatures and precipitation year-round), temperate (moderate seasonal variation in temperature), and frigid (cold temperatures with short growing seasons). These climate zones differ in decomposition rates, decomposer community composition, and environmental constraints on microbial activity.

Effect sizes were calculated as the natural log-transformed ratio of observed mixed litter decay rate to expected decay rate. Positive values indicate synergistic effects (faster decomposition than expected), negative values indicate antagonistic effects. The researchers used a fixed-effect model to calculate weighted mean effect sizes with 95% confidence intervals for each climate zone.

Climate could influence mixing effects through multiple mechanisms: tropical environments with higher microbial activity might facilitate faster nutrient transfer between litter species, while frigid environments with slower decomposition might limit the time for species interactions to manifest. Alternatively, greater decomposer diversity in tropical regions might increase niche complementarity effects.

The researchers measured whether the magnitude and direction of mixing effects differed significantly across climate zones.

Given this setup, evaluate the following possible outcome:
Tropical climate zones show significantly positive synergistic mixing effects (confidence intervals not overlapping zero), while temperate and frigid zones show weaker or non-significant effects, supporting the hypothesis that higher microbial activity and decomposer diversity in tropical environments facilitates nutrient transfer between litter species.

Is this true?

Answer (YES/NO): NO